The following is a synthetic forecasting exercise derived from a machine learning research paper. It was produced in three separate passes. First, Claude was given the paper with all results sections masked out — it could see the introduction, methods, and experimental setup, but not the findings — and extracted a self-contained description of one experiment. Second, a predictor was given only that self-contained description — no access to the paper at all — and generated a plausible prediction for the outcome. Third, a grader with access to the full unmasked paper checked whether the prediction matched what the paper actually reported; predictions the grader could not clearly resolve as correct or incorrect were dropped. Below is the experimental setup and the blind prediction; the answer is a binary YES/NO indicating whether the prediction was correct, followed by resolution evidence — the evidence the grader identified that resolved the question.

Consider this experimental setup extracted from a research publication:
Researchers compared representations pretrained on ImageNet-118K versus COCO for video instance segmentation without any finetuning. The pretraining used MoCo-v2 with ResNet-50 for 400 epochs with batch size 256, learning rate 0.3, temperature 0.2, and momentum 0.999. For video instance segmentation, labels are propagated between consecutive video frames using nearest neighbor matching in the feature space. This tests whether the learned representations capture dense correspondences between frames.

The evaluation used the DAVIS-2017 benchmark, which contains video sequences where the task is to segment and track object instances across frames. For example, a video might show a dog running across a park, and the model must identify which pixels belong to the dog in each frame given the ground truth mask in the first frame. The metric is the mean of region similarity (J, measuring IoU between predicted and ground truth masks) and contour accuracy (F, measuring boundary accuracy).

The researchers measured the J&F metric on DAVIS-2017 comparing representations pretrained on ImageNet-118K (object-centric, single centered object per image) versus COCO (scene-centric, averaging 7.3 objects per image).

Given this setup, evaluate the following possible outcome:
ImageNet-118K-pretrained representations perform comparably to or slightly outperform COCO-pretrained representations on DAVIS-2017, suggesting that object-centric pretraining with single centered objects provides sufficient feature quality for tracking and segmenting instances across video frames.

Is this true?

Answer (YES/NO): NO